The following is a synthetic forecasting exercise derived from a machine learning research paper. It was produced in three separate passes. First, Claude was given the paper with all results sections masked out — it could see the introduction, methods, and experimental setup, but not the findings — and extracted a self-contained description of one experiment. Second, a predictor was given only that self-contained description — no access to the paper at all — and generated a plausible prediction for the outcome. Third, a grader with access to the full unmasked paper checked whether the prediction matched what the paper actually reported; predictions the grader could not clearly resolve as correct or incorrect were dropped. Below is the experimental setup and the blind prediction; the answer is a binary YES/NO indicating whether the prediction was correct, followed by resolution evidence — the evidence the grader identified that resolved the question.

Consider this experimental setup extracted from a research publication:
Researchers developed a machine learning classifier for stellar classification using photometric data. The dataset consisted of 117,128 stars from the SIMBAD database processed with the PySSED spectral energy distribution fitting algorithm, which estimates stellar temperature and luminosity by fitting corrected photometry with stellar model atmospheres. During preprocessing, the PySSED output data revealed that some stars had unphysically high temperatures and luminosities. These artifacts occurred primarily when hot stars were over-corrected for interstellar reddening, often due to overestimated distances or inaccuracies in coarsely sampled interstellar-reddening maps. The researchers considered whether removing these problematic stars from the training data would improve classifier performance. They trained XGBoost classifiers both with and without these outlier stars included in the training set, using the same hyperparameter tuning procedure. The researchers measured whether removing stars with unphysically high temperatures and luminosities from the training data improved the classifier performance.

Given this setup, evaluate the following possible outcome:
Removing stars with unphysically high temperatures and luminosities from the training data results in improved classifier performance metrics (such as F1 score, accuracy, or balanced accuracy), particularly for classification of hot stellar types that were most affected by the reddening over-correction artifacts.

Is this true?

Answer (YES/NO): NO